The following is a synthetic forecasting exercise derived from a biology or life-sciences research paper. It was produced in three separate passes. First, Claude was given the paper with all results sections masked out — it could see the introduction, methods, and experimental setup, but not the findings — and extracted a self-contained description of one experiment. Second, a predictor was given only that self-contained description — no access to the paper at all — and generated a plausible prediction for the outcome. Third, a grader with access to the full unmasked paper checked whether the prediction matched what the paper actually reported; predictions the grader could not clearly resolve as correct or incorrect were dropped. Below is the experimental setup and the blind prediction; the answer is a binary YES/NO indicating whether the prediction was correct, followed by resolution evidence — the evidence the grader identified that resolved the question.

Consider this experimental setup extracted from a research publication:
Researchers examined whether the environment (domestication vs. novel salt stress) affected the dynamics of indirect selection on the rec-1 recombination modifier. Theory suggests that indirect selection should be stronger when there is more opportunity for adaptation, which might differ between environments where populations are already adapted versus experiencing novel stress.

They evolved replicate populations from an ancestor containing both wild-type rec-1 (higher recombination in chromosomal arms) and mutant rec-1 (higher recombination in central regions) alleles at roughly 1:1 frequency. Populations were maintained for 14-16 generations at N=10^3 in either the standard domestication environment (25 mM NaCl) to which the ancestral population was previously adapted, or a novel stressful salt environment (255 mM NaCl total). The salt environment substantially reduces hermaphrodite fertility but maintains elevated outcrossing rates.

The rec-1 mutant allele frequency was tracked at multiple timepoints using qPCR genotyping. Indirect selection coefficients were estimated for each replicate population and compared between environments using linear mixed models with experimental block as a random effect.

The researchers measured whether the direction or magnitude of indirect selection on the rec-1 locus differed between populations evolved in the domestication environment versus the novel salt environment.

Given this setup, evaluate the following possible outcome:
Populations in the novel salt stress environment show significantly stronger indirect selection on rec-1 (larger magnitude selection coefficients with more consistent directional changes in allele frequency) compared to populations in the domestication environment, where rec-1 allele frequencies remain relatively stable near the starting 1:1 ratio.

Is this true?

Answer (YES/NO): NO